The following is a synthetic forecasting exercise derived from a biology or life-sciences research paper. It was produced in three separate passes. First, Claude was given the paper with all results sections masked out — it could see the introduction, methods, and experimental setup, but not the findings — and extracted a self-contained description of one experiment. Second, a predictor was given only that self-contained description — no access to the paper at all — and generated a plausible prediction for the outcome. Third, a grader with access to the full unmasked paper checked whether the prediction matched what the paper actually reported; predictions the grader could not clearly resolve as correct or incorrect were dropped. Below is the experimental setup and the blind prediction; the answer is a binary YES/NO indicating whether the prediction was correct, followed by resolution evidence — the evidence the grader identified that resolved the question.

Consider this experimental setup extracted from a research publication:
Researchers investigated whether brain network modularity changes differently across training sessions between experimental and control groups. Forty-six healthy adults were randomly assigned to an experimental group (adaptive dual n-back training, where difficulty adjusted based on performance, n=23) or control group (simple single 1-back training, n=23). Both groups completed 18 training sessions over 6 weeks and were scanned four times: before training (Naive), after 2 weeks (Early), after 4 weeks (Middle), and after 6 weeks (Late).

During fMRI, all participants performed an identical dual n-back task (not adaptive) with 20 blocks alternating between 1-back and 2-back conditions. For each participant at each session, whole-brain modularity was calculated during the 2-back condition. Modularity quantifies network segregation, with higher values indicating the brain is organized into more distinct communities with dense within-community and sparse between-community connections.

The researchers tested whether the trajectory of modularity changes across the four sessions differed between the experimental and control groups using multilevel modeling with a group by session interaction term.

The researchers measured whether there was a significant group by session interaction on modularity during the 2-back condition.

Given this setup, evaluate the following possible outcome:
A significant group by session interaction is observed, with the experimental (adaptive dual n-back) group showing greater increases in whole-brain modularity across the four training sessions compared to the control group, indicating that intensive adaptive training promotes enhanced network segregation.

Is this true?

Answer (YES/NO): NO